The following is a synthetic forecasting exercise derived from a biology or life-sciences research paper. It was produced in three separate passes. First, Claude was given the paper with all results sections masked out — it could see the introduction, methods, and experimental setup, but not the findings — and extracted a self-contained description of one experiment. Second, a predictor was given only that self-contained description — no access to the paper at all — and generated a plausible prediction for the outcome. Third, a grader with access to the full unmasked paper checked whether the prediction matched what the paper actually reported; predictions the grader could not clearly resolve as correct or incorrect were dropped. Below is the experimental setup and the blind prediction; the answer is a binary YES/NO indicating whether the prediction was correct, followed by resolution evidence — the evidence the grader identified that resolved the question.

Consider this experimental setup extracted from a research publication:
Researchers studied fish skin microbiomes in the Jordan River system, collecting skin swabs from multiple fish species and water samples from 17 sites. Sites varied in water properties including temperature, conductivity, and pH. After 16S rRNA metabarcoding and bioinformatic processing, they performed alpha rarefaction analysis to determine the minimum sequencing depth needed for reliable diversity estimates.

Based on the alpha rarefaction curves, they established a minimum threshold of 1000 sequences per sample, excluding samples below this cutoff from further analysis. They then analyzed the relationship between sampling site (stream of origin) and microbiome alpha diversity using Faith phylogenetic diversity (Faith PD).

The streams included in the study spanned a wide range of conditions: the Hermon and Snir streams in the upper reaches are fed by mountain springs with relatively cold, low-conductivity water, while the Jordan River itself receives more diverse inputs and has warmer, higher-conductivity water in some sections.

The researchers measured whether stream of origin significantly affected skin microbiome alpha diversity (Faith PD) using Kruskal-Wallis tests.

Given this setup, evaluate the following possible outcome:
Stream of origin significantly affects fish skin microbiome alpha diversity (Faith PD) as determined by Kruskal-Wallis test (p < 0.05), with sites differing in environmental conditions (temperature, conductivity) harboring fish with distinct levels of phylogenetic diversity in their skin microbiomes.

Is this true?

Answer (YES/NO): YES